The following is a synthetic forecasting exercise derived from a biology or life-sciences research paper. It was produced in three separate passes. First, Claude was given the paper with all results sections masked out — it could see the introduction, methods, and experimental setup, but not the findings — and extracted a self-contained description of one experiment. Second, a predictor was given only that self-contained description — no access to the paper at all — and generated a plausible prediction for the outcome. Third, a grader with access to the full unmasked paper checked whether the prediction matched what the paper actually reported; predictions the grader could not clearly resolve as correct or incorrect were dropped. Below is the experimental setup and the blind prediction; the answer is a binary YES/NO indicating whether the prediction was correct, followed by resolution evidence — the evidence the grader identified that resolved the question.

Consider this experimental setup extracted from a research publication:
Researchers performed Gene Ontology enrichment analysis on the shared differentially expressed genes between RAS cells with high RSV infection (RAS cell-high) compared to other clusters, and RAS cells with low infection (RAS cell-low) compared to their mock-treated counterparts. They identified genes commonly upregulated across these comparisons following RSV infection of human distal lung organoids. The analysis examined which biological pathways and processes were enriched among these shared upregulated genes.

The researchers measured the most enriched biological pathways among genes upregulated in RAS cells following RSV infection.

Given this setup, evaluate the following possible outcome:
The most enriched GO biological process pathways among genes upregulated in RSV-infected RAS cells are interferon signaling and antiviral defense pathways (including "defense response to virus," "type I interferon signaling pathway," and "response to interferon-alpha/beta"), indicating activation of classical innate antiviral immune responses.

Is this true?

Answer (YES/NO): NO